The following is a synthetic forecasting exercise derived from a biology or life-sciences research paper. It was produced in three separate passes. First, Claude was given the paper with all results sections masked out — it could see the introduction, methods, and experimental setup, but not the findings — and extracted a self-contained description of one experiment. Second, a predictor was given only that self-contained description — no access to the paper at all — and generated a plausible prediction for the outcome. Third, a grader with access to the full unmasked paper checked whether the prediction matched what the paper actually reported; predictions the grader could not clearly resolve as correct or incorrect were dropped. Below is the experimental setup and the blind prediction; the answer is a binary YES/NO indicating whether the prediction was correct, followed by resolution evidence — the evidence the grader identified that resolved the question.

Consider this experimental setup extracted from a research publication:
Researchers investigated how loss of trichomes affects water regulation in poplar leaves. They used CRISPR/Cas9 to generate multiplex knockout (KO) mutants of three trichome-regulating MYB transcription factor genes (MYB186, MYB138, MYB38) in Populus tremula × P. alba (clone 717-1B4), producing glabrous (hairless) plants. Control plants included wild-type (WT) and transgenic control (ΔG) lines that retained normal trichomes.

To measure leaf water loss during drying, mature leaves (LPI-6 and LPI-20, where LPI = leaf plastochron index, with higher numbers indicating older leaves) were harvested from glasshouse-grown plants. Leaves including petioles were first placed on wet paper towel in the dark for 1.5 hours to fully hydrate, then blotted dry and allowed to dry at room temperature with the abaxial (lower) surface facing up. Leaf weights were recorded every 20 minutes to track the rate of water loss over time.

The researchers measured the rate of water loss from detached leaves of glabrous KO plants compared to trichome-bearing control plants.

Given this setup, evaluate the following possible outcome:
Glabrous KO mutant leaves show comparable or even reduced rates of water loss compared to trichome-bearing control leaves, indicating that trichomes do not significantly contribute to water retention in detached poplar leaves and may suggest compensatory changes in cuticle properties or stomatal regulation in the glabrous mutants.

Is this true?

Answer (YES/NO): YES